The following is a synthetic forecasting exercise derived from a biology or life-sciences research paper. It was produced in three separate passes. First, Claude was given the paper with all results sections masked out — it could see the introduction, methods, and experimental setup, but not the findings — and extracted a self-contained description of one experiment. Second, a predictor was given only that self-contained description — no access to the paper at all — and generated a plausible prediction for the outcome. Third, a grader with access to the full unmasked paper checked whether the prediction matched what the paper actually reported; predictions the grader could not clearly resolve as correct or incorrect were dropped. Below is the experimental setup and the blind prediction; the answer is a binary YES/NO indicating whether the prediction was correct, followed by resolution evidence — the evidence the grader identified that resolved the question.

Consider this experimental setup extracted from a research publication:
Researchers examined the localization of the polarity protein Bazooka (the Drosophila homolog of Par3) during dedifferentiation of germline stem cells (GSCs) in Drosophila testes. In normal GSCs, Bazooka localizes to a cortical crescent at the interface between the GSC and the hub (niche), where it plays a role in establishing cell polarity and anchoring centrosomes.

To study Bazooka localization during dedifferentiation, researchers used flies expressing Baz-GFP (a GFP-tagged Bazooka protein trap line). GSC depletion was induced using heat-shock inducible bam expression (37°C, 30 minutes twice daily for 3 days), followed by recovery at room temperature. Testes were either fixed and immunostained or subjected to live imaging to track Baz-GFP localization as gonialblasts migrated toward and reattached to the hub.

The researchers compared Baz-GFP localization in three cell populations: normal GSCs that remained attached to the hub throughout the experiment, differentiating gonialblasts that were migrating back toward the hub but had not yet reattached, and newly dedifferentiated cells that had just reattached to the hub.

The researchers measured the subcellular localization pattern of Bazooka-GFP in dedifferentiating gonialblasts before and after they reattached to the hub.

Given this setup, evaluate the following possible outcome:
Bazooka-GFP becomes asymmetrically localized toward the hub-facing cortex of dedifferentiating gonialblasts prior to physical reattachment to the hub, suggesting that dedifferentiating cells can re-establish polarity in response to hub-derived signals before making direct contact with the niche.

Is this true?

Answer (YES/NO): NO